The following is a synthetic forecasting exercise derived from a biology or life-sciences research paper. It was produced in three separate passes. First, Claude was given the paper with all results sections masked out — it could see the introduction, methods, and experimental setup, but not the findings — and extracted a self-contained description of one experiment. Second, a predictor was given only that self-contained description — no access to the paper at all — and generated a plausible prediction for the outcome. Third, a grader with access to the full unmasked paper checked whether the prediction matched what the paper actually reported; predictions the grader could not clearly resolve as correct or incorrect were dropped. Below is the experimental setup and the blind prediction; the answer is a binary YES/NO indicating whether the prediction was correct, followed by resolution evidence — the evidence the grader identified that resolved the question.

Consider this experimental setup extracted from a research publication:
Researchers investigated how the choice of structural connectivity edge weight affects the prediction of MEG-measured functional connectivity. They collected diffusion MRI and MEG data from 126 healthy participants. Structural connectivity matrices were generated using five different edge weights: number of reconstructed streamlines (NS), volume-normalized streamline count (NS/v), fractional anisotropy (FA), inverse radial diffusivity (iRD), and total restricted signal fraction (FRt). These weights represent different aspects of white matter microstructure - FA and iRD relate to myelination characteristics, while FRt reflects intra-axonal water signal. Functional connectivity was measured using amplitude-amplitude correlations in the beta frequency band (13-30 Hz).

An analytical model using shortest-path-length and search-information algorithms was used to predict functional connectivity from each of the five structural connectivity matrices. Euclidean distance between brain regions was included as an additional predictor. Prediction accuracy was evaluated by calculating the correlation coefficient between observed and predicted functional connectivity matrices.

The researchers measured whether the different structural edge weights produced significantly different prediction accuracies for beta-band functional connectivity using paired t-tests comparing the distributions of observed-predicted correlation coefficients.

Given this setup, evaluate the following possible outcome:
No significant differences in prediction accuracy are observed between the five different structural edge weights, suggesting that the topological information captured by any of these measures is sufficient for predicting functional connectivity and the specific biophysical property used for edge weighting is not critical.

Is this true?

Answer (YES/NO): NO